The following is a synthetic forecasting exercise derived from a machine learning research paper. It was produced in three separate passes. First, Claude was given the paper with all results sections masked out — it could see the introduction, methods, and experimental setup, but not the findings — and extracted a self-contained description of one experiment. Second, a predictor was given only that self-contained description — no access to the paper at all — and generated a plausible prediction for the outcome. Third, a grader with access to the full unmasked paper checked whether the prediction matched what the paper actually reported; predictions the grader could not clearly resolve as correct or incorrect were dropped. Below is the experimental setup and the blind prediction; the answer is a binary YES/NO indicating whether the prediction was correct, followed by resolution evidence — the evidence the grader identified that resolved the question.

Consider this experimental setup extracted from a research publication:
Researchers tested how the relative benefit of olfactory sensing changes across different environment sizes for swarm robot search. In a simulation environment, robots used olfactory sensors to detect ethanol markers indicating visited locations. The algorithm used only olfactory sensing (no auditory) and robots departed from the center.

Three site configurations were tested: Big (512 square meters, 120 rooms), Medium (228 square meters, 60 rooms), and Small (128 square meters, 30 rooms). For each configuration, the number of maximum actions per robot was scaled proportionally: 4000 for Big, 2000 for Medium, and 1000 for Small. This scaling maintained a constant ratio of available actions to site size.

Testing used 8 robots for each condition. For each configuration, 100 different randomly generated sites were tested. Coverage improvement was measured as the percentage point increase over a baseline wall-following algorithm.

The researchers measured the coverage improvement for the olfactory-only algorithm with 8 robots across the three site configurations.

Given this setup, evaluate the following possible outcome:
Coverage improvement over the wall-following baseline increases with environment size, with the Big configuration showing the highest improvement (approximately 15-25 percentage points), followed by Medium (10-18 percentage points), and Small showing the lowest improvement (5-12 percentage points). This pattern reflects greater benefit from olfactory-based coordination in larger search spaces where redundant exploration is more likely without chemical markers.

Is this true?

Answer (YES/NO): NO